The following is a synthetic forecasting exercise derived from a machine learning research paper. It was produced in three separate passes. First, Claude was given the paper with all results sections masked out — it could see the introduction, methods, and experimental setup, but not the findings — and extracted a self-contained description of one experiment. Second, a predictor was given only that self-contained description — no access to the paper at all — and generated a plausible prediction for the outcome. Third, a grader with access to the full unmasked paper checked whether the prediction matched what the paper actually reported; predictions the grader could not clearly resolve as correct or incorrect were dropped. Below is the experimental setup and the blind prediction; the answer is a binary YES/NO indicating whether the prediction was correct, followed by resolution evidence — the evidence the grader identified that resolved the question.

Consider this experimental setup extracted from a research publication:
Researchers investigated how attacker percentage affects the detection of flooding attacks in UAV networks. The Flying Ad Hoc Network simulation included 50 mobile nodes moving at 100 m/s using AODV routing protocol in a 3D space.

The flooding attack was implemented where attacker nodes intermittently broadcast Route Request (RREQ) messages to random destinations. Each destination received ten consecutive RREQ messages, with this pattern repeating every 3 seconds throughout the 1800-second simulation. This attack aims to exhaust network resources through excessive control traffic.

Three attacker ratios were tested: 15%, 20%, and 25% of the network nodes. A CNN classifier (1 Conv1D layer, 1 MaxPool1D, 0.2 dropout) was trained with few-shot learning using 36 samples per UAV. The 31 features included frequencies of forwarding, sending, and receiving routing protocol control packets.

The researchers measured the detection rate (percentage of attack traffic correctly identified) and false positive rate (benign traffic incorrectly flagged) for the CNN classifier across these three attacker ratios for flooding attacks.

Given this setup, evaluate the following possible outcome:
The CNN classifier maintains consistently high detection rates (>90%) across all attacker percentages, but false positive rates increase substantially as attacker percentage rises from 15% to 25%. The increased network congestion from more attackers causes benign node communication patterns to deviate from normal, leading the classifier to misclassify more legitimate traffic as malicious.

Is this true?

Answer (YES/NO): NO